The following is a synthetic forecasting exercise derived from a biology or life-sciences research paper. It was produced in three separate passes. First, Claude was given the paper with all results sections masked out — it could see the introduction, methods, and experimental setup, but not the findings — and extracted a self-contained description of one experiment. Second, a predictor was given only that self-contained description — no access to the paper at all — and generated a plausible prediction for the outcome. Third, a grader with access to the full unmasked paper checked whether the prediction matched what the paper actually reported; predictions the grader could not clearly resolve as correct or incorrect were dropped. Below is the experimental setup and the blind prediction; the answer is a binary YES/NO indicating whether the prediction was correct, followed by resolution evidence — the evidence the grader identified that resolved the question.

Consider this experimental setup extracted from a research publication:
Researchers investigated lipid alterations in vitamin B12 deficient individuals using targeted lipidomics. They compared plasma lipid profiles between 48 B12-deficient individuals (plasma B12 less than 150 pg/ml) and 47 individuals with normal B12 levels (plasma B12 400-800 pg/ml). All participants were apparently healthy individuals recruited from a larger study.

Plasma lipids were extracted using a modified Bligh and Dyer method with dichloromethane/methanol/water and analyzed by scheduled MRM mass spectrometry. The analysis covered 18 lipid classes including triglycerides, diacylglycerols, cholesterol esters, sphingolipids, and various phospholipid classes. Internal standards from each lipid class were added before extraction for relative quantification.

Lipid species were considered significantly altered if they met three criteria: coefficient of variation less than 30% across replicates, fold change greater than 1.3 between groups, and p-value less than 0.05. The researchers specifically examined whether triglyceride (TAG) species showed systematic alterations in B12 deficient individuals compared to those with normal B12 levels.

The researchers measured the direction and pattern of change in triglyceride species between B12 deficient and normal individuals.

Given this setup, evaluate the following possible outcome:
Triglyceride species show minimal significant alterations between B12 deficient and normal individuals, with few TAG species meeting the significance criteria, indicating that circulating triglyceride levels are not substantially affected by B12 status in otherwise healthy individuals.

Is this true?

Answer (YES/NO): YES